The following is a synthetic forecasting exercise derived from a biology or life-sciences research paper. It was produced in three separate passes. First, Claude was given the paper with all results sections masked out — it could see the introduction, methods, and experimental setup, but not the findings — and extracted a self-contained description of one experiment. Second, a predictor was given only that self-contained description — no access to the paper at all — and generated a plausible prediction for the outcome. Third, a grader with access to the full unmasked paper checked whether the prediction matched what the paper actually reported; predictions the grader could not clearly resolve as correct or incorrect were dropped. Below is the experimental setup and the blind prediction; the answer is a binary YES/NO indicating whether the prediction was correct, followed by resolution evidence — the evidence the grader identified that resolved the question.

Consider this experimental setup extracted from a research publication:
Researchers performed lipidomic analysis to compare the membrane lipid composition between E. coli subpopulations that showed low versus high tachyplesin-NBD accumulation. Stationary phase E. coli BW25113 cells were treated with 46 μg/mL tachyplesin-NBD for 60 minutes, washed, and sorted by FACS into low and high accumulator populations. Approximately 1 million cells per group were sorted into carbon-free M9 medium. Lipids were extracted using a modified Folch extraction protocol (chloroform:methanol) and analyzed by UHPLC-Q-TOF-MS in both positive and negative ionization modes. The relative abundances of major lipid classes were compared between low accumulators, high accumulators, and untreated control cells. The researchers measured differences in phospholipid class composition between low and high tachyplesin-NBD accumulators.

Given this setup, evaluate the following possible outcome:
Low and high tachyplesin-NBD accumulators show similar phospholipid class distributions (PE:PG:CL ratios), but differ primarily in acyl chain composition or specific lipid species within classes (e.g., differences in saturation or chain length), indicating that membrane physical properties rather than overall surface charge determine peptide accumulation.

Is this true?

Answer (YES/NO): NO